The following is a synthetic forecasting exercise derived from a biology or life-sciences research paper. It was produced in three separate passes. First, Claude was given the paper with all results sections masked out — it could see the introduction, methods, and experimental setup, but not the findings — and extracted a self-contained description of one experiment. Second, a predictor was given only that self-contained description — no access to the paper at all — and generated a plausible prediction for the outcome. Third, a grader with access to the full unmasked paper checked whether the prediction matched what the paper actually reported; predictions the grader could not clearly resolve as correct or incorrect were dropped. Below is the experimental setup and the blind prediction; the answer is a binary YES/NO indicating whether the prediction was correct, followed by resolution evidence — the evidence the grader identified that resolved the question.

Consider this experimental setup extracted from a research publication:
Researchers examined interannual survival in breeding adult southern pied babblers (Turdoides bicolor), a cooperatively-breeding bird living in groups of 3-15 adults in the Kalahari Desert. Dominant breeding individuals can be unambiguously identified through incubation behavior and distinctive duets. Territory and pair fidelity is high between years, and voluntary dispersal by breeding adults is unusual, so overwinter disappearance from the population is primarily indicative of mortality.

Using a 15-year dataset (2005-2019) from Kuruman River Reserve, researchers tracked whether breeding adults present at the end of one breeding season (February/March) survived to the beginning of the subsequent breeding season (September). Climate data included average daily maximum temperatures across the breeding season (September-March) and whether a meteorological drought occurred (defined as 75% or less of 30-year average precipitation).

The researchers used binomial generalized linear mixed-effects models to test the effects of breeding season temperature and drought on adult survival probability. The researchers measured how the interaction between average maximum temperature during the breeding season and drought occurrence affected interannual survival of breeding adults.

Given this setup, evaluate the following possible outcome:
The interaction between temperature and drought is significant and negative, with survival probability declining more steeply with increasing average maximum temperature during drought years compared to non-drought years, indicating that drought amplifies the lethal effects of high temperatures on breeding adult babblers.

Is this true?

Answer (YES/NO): YES